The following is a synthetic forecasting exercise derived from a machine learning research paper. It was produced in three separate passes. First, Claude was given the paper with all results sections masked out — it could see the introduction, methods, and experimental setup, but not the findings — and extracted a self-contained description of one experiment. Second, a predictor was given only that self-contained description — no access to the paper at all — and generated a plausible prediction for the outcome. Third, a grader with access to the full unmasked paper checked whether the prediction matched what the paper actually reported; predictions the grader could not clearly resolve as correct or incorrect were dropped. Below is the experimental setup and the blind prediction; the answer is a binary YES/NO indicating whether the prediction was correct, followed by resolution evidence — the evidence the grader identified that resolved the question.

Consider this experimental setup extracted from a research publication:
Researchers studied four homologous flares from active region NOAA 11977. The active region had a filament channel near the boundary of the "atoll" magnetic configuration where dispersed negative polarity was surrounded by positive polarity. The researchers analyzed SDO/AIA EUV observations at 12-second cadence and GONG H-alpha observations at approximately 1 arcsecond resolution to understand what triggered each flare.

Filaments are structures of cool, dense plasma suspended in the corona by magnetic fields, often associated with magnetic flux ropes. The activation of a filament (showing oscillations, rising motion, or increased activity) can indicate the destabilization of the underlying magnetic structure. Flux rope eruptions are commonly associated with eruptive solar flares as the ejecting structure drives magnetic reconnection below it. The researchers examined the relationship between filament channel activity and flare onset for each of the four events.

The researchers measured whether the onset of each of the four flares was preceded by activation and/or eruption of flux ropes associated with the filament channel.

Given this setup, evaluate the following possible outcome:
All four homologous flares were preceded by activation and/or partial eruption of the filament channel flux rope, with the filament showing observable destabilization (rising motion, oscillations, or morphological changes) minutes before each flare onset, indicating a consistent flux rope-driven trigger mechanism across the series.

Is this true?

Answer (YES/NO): YES